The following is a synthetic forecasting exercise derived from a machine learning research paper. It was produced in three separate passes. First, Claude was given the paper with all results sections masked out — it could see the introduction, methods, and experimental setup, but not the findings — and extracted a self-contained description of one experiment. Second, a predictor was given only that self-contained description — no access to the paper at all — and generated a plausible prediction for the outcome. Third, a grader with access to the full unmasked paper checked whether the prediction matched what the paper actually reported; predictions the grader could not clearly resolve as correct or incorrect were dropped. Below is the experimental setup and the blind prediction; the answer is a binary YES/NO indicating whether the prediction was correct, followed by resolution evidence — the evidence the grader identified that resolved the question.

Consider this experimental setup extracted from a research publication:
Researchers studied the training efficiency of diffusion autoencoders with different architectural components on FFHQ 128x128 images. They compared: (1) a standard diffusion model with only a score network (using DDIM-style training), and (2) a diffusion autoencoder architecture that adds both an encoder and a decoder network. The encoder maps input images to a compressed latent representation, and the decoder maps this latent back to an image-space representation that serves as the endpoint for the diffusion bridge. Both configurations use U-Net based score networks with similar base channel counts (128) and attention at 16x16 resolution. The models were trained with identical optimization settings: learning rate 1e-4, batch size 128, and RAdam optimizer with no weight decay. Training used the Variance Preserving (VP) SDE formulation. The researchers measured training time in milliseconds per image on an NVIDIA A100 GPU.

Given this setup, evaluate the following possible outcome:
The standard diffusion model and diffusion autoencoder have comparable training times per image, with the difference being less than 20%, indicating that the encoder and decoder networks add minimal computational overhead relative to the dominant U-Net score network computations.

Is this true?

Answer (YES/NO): NO